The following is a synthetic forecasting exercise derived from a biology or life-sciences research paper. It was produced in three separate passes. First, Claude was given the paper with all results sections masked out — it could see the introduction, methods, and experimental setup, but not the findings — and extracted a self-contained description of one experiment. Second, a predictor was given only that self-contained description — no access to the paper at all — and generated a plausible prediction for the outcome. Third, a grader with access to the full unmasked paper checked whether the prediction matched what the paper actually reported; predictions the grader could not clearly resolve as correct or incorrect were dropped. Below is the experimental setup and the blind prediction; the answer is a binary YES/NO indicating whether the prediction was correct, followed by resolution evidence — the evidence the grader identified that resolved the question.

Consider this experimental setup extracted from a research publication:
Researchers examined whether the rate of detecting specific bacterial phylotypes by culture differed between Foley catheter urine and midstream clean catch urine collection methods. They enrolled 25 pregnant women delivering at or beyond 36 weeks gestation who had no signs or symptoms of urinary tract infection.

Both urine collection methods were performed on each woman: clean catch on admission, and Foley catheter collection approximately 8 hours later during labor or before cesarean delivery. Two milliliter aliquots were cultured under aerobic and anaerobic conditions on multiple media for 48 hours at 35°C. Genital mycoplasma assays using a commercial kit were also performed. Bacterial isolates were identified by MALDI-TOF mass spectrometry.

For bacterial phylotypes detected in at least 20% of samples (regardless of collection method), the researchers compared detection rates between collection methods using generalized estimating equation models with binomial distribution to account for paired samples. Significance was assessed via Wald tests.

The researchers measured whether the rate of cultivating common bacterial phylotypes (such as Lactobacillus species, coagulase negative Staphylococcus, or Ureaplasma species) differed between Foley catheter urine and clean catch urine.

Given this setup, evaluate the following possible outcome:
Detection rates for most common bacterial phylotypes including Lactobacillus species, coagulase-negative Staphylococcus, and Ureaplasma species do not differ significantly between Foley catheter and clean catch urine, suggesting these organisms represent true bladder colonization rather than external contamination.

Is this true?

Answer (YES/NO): NO